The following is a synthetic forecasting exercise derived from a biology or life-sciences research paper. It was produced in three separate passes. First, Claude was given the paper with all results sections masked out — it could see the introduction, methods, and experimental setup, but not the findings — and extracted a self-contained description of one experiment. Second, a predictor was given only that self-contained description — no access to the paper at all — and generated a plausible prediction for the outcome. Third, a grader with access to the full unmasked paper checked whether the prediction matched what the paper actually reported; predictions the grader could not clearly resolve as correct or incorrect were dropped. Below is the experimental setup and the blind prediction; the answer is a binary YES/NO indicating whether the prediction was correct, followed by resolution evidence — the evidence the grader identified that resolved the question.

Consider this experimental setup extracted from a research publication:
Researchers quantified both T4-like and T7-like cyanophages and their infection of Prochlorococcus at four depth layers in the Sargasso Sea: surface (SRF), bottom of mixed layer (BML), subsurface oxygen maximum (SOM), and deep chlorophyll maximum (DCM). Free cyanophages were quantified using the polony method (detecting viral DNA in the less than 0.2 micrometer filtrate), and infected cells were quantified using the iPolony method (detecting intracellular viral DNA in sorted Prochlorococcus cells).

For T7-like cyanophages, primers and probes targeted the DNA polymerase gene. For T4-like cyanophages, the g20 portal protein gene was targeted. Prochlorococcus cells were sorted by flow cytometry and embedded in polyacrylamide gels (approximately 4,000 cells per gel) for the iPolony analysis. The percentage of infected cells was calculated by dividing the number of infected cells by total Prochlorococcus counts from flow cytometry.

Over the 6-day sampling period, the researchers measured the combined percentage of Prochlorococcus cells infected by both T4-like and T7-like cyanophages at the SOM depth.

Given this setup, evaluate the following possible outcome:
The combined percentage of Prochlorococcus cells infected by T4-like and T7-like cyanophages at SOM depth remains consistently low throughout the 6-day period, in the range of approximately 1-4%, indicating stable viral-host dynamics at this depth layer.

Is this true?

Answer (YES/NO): NO